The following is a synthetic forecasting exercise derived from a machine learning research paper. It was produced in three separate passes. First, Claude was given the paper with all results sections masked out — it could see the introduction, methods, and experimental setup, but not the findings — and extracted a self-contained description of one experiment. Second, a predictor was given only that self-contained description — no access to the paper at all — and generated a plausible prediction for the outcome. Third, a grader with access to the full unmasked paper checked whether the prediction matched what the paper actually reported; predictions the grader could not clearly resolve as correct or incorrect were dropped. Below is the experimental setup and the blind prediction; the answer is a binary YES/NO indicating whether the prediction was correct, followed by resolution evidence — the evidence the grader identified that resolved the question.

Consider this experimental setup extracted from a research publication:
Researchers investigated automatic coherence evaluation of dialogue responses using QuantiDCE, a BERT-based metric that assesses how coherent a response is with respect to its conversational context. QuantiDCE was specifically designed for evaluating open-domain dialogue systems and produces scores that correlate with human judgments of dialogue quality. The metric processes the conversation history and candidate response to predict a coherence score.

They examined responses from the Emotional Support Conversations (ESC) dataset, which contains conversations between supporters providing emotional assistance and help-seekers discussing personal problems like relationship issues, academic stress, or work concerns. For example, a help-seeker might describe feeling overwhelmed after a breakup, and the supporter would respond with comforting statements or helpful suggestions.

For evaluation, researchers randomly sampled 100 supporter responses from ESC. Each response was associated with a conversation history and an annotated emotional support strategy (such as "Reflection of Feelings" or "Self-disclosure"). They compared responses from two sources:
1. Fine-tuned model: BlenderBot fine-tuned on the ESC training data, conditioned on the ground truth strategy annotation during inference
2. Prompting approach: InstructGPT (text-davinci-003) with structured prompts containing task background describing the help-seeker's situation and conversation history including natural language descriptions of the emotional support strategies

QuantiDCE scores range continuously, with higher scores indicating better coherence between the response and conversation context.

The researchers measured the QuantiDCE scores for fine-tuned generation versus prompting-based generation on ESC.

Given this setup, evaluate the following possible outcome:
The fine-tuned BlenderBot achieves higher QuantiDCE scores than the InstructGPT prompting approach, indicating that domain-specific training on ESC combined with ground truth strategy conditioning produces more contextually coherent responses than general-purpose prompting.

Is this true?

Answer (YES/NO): YES